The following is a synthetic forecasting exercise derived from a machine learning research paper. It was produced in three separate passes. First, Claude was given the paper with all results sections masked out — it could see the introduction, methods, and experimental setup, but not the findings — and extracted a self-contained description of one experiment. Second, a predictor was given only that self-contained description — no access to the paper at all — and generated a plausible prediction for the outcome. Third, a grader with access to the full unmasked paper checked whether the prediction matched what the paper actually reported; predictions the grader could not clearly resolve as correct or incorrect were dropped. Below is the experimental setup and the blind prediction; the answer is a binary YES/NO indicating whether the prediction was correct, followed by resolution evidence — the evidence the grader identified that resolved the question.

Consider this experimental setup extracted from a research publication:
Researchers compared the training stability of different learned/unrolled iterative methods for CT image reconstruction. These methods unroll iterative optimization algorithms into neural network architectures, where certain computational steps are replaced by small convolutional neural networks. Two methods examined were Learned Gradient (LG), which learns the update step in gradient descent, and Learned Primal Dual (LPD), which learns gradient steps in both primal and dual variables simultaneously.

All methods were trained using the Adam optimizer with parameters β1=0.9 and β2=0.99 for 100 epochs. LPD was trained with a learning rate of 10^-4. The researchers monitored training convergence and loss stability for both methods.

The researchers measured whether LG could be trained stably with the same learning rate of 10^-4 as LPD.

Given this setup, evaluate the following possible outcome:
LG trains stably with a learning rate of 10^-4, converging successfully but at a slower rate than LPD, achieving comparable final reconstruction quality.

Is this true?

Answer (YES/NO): NO